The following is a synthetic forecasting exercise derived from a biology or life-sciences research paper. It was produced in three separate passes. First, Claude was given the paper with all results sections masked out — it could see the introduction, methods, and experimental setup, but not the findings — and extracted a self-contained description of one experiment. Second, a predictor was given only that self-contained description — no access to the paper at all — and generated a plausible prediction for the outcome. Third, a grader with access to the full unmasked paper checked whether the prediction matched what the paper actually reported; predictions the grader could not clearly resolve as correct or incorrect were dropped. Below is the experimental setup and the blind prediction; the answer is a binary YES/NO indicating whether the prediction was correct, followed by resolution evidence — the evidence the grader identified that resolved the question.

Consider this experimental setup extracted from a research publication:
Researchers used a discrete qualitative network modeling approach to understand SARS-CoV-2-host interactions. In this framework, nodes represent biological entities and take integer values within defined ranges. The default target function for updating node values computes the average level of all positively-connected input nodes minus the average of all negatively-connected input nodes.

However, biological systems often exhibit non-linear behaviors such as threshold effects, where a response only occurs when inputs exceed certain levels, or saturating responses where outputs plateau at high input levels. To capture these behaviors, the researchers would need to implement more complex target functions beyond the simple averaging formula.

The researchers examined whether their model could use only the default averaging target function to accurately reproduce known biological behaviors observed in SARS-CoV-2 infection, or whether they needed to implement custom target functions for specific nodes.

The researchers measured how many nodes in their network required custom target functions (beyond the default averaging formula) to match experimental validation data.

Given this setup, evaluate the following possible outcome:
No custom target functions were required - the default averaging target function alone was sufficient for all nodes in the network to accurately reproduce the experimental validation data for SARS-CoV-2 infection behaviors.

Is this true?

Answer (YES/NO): NO